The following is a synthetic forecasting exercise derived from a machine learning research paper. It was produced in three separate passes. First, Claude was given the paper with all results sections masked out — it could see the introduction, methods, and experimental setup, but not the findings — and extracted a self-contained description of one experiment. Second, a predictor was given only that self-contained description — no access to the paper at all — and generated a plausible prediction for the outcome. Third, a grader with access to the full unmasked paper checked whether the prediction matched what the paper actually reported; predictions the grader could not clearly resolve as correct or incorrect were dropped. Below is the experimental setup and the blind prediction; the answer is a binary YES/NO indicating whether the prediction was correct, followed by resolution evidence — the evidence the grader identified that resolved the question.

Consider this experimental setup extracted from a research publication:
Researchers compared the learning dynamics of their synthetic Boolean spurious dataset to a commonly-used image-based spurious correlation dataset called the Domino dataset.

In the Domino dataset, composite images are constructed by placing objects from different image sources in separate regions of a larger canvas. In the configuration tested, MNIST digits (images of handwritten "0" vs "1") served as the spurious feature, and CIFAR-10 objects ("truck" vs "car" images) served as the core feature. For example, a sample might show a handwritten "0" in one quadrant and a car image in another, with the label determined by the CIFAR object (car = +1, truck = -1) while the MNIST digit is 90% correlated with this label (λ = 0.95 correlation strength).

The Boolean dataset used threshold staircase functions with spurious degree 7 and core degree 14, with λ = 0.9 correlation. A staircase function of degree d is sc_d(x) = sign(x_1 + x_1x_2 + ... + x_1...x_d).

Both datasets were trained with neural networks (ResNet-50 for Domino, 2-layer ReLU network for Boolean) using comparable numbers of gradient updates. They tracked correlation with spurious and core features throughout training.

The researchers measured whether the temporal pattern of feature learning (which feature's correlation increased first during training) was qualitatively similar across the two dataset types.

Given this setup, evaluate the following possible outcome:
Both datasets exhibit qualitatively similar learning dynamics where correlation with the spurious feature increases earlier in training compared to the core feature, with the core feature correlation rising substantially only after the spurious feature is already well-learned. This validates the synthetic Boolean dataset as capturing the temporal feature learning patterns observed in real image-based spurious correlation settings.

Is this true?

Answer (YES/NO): NO